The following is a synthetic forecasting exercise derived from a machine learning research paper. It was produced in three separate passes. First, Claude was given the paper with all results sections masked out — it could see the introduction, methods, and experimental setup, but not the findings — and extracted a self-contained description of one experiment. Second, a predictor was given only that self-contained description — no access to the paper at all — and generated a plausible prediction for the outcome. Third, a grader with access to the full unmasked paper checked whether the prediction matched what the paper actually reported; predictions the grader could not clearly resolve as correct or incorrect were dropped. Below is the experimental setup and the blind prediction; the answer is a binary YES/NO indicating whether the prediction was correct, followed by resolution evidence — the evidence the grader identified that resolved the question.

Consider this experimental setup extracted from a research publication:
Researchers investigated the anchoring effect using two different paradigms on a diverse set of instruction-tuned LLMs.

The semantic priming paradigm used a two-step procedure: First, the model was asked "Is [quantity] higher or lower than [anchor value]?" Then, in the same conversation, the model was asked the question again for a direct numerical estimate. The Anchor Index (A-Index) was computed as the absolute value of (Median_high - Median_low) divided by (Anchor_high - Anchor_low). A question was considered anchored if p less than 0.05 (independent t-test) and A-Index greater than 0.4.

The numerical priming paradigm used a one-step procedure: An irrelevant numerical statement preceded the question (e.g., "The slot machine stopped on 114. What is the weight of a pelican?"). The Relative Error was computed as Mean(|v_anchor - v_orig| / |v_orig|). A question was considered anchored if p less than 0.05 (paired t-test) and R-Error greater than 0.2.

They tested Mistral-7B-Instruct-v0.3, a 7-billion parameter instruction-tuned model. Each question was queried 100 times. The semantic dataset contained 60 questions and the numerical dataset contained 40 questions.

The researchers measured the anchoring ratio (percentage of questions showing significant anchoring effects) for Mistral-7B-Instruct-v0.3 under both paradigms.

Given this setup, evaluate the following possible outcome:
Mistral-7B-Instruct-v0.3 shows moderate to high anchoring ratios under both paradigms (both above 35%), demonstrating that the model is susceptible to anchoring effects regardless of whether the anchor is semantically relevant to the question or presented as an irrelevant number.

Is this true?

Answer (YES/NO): NO